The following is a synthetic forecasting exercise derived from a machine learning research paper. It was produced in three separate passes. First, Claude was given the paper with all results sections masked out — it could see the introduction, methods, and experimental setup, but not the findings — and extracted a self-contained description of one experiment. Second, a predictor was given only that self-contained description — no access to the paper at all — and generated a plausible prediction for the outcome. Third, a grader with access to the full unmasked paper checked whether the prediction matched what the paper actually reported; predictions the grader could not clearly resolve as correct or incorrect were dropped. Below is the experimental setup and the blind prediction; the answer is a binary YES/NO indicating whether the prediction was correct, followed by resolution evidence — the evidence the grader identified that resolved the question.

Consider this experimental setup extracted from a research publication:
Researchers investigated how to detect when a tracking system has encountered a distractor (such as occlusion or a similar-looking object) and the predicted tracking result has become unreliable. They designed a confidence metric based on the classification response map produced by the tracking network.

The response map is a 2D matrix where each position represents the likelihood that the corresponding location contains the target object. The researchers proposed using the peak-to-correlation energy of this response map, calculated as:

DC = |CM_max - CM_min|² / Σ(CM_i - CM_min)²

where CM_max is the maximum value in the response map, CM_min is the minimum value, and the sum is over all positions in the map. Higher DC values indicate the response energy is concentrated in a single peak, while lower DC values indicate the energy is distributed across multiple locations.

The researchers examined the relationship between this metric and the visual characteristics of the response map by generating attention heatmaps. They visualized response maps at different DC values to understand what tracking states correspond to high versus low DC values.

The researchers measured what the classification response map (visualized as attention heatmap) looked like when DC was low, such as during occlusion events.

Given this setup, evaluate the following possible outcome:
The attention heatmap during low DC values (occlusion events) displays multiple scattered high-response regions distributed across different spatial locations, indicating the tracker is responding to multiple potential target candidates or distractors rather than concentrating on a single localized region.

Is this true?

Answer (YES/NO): YES